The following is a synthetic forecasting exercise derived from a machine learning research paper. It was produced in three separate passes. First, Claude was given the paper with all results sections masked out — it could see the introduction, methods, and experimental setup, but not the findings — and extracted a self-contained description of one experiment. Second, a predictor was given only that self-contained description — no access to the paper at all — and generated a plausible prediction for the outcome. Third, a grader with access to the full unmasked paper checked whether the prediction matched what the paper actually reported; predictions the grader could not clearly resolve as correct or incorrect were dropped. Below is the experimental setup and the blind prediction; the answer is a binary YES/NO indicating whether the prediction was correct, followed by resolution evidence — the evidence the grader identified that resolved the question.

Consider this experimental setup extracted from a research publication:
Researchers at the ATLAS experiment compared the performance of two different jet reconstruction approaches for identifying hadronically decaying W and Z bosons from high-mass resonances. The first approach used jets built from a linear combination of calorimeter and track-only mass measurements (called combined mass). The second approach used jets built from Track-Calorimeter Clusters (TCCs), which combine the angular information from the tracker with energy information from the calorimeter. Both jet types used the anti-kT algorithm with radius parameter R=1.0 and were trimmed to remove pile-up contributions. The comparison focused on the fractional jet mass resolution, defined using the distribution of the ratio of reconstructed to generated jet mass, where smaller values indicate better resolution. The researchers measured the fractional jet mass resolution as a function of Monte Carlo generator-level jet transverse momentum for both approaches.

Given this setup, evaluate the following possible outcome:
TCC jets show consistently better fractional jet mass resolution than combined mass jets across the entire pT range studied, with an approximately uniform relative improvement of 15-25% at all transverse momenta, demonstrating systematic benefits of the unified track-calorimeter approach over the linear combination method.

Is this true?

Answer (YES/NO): NO